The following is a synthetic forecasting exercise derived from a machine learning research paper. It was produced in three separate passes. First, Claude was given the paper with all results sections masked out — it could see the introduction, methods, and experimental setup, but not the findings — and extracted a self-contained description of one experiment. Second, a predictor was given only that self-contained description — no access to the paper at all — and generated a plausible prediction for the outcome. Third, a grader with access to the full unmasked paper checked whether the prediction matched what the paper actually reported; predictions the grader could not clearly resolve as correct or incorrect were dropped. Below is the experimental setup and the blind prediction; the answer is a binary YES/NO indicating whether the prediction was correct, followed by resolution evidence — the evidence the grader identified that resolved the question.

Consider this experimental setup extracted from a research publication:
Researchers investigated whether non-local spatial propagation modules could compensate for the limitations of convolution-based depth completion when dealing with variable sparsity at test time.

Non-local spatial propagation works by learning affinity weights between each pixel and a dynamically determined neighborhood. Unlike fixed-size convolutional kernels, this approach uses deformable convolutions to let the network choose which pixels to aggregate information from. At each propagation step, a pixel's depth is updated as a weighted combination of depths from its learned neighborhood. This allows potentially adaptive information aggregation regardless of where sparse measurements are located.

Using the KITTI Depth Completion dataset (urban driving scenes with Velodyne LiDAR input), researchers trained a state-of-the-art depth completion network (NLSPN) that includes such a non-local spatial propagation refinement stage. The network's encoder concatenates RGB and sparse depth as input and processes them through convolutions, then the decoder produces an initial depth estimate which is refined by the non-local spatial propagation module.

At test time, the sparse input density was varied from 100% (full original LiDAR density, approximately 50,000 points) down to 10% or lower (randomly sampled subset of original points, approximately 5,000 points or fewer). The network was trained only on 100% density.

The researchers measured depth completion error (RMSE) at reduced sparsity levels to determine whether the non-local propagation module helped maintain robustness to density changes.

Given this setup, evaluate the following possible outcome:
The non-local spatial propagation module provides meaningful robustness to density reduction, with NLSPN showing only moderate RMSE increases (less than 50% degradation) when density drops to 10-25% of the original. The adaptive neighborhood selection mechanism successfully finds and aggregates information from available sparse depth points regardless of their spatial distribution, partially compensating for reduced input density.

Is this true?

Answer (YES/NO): NO